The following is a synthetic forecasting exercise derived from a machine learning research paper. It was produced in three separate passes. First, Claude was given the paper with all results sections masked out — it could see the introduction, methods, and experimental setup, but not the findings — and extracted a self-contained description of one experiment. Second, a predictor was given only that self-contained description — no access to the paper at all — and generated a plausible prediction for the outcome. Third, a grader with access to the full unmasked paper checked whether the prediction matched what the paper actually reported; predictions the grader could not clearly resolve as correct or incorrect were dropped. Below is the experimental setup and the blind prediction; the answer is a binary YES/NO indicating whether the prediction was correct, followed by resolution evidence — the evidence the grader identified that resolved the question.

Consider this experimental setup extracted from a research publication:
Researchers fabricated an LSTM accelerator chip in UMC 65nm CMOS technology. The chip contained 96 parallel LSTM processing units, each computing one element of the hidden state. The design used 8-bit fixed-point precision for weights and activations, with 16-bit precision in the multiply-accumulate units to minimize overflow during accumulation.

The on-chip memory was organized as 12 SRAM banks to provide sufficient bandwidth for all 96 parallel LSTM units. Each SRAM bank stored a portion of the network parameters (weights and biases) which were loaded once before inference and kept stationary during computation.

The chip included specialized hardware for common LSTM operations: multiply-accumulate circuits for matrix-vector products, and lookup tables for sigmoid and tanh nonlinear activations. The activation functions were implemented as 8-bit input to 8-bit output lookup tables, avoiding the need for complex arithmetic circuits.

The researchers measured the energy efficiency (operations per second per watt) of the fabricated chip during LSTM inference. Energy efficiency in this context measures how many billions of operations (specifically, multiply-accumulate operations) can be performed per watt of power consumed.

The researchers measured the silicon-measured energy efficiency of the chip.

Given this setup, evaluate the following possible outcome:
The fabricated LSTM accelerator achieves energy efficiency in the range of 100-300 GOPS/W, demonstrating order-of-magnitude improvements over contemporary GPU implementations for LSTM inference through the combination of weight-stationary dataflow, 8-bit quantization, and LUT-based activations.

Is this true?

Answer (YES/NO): NO